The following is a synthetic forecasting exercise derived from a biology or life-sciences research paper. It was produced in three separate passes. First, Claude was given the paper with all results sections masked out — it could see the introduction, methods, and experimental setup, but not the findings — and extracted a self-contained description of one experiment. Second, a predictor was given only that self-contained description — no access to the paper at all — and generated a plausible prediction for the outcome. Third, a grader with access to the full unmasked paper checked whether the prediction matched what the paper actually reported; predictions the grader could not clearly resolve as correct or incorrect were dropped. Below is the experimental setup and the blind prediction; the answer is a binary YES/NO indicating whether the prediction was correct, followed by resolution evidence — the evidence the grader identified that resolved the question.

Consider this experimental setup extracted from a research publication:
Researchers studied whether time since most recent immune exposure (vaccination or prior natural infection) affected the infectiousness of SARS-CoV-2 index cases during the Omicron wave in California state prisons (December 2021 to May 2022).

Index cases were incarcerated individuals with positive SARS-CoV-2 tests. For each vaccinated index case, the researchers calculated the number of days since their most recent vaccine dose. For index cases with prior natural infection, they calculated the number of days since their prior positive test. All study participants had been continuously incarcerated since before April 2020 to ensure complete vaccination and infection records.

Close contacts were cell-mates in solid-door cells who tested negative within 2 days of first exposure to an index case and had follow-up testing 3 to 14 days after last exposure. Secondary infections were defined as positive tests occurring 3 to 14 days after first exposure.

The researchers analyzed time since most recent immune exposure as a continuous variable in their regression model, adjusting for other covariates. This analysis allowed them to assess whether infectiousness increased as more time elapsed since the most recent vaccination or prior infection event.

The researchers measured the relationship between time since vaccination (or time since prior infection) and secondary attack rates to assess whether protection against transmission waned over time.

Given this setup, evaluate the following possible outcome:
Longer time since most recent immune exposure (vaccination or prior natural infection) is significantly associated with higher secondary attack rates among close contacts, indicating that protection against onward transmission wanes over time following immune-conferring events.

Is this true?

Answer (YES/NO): NO